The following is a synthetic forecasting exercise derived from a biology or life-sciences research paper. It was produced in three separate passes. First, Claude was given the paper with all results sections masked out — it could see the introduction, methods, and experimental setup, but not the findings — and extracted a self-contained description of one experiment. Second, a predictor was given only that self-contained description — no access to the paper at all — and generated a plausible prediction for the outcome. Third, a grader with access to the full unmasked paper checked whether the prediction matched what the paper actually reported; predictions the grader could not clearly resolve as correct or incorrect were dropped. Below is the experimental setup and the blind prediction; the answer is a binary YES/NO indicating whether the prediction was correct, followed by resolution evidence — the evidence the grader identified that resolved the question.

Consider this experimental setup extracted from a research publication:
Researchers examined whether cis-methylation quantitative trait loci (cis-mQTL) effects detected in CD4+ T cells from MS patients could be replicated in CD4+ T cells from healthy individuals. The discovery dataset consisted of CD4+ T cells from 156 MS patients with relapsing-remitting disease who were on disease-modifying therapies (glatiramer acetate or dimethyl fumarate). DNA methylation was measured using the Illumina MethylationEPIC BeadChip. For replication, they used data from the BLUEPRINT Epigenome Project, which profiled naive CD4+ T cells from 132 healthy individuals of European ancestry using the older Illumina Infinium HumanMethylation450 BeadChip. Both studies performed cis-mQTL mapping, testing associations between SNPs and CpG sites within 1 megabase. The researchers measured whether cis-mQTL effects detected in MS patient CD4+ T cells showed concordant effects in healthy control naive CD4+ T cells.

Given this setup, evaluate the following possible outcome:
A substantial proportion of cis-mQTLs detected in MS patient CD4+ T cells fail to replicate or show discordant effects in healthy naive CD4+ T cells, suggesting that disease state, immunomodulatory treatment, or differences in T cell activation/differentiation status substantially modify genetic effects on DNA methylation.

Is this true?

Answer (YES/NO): NO